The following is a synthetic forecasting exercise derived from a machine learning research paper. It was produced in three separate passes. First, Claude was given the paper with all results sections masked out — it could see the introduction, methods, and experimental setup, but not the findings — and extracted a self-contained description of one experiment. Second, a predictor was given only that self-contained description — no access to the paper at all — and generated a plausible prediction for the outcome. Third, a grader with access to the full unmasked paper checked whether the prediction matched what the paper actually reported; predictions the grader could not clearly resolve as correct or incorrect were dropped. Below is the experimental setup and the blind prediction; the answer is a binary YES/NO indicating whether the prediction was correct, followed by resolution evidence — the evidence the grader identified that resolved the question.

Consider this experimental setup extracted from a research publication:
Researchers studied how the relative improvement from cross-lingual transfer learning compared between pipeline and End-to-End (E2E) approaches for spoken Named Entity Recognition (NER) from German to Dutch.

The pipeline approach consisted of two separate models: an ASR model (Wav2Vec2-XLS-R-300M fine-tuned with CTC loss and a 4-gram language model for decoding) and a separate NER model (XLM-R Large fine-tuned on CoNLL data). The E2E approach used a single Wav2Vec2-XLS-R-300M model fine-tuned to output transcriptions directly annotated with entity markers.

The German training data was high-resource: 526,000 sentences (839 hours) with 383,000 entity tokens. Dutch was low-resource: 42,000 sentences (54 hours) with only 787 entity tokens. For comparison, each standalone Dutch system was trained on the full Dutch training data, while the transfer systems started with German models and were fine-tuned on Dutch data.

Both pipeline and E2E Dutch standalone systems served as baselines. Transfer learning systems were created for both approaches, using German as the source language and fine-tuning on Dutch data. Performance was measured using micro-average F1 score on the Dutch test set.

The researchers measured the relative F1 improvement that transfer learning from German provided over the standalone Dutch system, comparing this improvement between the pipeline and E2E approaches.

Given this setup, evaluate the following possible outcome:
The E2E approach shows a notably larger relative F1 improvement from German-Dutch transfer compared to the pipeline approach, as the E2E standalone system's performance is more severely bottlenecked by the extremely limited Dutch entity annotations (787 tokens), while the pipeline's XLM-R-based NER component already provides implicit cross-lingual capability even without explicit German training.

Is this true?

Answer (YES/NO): YES